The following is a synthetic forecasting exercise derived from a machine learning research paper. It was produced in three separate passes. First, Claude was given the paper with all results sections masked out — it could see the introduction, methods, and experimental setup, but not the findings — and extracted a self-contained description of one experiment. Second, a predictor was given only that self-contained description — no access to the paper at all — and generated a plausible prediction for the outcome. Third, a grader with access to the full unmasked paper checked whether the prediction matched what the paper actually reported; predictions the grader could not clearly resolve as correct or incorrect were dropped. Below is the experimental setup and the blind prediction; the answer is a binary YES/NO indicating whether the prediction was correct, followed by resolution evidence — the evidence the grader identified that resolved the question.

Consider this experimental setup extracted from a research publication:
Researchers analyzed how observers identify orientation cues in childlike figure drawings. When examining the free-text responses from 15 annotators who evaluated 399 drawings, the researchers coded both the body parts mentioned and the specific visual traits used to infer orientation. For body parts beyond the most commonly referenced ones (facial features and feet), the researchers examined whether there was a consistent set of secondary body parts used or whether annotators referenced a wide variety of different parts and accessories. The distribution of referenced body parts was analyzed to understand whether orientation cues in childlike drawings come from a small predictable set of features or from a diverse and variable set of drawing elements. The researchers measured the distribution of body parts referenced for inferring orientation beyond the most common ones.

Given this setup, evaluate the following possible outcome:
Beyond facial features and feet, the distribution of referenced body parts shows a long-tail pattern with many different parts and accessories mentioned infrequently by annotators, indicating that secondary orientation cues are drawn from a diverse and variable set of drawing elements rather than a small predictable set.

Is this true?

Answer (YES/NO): YES